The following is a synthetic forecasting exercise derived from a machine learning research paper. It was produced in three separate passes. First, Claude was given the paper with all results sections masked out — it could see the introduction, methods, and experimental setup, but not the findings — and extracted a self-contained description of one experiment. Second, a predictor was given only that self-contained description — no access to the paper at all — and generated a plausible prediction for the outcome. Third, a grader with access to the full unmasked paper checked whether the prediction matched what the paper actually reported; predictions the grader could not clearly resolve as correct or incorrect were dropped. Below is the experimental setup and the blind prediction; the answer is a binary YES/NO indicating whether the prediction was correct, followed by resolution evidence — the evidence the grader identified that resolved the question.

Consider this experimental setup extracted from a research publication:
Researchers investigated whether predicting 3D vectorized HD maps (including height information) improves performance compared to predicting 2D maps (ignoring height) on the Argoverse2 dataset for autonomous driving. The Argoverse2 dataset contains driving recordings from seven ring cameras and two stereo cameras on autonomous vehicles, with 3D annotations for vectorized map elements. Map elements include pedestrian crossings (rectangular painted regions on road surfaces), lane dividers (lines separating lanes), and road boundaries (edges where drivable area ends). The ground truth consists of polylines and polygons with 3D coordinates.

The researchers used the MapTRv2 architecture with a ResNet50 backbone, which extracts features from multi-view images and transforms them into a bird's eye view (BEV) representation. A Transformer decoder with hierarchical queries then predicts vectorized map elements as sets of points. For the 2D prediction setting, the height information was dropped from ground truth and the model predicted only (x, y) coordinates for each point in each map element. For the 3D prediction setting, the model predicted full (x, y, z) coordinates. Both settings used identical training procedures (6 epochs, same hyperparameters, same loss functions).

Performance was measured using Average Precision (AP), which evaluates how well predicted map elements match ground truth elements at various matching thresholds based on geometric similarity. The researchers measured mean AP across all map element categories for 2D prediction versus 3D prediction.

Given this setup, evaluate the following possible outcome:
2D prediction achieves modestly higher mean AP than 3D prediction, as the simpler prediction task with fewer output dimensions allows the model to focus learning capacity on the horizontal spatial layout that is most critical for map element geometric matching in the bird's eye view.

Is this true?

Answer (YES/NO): YES